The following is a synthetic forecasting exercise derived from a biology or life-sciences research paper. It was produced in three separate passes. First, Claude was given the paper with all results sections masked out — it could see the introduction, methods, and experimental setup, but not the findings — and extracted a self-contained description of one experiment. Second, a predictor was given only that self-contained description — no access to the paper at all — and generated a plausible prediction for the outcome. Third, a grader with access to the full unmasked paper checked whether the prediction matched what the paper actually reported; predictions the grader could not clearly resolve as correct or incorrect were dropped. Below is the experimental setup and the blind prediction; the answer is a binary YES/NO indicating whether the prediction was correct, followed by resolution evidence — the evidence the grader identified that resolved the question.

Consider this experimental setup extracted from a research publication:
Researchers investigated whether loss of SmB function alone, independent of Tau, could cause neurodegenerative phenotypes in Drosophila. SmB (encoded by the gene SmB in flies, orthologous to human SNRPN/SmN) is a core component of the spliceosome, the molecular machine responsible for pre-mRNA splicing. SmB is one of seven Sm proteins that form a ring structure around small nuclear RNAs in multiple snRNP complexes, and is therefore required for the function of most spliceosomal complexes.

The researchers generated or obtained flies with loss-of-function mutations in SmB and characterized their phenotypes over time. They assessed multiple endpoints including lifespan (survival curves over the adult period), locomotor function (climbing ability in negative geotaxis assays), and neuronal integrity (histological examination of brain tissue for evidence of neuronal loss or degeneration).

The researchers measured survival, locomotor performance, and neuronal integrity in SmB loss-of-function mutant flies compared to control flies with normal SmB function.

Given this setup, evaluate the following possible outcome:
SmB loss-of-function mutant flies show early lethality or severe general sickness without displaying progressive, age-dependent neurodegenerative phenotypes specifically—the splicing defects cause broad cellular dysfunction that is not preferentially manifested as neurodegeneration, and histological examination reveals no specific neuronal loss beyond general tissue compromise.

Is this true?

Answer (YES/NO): NO